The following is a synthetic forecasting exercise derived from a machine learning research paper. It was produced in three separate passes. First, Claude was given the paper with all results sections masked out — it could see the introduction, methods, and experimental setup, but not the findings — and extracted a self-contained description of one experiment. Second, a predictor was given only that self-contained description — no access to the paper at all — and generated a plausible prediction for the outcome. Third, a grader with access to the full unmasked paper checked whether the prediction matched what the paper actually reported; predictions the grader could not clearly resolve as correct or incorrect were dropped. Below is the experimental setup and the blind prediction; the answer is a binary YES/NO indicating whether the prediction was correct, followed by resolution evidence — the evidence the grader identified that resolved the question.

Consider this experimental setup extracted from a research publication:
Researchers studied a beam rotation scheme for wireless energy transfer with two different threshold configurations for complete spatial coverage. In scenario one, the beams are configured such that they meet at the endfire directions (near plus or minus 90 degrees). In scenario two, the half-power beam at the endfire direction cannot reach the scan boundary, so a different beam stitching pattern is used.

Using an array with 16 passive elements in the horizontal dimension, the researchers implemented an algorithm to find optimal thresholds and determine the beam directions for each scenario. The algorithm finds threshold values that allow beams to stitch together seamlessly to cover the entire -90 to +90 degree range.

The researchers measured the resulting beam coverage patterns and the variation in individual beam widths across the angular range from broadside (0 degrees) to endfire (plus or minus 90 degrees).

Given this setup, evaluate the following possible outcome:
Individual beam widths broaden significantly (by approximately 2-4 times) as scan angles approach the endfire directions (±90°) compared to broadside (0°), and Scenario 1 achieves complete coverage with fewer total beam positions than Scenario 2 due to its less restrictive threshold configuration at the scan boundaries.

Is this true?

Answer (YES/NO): NO